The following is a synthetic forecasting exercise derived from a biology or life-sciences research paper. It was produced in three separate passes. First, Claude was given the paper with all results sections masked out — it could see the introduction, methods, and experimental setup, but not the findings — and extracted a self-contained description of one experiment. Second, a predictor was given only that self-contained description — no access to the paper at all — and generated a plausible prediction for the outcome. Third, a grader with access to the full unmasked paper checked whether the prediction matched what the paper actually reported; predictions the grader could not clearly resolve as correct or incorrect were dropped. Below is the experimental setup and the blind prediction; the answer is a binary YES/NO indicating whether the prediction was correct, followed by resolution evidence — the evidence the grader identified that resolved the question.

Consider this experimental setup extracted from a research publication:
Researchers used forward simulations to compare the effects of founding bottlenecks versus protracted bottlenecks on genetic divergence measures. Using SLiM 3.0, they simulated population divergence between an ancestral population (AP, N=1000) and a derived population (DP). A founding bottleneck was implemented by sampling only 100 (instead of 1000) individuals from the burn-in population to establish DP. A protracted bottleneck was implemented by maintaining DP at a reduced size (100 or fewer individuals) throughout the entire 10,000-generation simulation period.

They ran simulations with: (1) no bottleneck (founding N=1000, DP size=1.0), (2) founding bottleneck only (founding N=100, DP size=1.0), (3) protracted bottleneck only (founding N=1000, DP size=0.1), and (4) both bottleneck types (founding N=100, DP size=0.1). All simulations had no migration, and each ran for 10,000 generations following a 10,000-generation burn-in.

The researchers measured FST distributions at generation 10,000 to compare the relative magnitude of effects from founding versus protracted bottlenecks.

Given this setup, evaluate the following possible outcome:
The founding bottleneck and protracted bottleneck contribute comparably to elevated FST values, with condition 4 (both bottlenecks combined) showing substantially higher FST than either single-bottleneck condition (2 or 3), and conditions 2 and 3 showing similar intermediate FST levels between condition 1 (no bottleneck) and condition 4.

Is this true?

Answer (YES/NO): NO